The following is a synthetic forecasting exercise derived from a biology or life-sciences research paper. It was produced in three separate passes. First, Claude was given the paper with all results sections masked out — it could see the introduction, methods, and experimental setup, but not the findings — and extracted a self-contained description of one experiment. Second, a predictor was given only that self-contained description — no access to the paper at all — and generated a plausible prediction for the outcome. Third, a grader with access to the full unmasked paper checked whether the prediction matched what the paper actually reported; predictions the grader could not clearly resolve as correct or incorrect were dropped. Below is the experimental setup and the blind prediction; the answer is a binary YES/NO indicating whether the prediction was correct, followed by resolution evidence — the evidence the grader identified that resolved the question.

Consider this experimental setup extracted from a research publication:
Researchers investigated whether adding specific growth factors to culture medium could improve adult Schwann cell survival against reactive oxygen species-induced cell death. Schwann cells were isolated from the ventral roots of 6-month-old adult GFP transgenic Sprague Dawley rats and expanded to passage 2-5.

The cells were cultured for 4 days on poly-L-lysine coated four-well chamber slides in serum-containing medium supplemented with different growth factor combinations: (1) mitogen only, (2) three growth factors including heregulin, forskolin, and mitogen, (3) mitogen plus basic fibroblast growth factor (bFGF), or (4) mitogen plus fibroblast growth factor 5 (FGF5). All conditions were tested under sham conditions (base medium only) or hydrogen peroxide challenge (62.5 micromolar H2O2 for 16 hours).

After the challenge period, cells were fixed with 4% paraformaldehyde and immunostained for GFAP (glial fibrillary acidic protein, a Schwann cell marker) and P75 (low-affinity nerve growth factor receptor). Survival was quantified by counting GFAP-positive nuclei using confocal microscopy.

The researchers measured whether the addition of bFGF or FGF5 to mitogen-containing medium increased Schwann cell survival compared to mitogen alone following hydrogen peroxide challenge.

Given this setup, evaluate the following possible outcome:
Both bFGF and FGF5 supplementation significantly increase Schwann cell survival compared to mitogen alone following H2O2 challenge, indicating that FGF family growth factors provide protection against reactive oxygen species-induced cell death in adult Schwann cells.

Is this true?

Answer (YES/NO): NO